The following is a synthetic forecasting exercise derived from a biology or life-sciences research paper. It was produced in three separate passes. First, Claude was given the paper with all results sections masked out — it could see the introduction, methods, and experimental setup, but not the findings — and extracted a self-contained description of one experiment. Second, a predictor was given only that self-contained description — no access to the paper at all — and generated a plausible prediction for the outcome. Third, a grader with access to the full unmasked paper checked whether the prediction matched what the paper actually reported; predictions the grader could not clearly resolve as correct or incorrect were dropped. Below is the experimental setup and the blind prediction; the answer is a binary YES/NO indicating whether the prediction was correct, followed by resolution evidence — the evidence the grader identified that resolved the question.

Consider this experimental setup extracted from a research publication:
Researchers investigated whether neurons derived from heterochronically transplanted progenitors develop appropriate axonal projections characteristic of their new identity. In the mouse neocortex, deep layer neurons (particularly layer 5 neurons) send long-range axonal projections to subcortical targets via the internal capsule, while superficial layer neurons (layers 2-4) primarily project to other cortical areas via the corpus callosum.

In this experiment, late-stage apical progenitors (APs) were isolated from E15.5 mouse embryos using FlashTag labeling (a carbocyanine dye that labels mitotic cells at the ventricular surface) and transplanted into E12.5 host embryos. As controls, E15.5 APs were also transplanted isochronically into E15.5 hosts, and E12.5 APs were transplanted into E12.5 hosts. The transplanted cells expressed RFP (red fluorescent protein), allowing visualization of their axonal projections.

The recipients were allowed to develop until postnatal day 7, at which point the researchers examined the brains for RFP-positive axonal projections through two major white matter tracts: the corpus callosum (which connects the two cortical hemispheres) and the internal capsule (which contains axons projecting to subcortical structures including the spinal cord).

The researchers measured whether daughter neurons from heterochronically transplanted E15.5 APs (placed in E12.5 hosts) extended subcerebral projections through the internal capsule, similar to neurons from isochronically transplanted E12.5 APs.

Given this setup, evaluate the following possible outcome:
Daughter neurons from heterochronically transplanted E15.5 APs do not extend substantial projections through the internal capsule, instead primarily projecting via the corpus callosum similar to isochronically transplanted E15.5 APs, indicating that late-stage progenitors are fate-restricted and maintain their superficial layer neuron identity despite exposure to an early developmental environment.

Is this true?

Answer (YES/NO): NO